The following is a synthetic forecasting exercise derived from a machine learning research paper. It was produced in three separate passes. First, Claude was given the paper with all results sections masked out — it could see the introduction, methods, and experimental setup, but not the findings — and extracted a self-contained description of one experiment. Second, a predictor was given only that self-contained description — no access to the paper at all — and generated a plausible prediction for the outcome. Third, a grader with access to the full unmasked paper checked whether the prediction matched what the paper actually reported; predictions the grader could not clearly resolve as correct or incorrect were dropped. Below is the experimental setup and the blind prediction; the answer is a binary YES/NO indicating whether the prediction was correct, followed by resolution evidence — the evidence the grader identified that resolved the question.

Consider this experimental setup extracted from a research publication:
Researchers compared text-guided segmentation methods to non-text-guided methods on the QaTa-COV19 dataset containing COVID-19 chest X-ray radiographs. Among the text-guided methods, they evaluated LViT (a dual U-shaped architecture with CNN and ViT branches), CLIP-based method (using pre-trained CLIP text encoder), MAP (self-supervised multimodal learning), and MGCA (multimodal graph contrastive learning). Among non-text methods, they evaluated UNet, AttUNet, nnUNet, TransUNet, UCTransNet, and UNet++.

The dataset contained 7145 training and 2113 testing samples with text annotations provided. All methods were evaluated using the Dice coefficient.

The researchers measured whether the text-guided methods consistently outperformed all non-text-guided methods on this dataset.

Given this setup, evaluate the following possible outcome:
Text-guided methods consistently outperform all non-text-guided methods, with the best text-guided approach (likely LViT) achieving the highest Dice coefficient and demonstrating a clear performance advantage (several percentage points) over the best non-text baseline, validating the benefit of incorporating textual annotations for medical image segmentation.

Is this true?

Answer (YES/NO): NO